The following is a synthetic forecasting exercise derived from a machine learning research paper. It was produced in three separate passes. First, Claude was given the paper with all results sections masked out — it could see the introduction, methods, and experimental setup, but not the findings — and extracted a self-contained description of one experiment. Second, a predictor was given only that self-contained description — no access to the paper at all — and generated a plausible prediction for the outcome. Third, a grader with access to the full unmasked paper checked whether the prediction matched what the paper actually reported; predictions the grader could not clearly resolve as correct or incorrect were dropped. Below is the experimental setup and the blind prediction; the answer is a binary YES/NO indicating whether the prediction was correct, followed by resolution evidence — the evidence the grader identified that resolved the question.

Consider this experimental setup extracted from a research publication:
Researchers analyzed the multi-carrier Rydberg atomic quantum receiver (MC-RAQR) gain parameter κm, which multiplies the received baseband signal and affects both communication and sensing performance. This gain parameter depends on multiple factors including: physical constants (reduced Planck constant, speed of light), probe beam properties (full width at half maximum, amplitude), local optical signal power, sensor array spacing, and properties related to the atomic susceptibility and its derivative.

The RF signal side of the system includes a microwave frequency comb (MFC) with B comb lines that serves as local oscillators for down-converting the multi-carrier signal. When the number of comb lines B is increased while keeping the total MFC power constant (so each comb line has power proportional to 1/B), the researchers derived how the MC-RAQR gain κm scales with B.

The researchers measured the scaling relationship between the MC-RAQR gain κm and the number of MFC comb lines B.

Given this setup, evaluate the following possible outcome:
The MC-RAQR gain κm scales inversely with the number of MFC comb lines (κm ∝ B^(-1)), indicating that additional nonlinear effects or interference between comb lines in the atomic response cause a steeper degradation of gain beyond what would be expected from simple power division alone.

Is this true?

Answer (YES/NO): NO